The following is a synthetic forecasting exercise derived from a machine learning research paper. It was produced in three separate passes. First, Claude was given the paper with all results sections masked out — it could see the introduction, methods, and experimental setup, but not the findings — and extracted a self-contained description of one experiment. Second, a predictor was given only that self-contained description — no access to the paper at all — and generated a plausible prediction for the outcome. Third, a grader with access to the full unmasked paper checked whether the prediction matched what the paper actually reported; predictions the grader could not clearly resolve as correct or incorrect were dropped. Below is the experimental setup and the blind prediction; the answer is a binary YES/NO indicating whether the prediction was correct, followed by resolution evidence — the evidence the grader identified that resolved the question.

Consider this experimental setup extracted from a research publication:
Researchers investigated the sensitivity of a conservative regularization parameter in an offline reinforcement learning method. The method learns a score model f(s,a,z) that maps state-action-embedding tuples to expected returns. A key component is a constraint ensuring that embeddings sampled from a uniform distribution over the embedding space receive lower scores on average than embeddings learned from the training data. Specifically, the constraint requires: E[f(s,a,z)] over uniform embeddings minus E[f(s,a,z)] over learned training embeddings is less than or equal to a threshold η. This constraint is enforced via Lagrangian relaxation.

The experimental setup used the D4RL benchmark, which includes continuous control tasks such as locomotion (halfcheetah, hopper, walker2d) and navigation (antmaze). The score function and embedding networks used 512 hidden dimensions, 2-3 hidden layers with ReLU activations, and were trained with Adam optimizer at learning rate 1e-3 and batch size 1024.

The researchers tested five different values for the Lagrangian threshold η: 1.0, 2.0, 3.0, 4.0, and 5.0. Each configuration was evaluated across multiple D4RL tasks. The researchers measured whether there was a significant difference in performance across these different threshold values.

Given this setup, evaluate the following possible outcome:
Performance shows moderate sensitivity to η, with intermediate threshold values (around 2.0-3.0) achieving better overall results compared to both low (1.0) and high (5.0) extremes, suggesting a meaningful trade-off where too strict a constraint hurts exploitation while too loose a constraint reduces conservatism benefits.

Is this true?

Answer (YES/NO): NO